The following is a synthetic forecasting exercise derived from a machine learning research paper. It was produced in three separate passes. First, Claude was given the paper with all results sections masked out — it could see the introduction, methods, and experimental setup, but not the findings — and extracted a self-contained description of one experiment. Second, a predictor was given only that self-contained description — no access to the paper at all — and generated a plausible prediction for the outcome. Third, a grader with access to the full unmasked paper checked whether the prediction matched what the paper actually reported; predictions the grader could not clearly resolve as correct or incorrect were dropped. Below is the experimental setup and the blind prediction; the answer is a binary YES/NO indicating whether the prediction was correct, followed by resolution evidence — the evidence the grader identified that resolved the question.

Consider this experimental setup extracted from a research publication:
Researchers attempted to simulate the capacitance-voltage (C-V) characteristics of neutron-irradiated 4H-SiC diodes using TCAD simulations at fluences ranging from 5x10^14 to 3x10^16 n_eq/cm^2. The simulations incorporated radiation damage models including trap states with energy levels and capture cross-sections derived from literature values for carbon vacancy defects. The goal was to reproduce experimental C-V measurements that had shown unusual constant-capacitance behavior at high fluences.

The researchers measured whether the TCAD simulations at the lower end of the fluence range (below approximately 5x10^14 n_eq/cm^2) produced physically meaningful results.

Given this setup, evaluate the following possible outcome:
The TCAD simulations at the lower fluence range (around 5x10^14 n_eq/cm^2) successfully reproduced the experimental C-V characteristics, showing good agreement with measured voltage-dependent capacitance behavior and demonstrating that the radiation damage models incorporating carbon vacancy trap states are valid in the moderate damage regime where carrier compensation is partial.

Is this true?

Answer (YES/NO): NO